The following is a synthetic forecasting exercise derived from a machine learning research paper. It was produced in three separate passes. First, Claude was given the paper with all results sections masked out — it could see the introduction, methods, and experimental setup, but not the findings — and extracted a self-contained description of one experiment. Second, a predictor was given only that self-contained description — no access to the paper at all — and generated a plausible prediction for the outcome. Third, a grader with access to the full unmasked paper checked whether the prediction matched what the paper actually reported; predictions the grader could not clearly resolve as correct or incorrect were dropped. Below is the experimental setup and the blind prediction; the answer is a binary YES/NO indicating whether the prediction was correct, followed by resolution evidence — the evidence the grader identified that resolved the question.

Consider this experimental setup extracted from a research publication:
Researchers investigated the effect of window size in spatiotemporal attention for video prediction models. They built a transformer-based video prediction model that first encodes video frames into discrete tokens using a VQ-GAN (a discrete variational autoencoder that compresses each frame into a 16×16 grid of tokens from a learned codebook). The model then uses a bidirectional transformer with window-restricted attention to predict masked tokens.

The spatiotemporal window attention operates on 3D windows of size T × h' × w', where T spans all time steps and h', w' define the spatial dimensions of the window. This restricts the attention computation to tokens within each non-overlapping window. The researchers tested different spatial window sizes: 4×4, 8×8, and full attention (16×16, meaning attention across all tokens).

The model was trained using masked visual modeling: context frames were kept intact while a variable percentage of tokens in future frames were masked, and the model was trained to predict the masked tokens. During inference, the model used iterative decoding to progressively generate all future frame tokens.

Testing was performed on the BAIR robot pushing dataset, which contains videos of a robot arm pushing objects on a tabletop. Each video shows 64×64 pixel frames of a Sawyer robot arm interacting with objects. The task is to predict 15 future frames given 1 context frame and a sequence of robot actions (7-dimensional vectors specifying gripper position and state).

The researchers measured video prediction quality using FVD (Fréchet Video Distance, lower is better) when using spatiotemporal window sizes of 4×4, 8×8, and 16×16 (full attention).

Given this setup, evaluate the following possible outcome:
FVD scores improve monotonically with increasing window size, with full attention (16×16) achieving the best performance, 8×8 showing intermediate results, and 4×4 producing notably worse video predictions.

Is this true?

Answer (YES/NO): NO